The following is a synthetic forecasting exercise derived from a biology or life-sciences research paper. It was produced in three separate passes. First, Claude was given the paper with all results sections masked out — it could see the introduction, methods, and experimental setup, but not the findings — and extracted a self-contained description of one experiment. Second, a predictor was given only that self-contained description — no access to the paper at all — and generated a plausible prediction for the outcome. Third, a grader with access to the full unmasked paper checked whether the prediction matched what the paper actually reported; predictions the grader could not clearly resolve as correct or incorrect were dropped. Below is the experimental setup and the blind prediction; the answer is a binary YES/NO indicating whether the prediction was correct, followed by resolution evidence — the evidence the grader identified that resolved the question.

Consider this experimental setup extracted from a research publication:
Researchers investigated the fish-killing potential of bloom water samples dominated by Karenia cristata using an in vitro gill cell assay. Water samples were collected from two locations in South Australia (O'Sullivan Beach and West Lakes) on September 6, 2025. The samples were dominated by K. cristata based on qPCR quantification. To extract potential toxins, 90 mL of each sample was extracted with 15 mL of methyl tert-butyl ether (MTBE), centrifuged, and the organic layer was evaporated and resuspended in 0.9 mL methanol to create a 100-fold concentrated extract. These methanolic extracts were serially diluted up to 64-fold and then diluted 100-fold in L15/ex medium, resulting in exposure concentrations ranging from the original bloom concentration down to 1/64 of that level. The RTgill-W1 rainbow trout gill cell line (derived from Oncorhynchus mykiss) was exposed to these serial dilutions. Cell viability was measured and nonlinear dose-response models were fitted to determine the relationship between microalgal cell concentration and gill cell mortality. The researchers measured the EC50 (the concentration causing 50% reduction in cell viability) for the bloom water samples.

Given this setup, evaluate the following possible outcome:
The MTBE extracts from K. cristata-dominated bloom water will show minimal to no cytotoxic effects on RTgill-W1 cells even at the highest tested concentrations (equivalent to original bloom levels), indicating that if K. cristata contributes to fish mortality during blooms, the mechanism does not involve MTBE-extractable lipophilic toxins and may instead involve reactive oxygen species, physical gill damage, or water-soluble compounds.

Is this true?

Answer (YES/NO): NO